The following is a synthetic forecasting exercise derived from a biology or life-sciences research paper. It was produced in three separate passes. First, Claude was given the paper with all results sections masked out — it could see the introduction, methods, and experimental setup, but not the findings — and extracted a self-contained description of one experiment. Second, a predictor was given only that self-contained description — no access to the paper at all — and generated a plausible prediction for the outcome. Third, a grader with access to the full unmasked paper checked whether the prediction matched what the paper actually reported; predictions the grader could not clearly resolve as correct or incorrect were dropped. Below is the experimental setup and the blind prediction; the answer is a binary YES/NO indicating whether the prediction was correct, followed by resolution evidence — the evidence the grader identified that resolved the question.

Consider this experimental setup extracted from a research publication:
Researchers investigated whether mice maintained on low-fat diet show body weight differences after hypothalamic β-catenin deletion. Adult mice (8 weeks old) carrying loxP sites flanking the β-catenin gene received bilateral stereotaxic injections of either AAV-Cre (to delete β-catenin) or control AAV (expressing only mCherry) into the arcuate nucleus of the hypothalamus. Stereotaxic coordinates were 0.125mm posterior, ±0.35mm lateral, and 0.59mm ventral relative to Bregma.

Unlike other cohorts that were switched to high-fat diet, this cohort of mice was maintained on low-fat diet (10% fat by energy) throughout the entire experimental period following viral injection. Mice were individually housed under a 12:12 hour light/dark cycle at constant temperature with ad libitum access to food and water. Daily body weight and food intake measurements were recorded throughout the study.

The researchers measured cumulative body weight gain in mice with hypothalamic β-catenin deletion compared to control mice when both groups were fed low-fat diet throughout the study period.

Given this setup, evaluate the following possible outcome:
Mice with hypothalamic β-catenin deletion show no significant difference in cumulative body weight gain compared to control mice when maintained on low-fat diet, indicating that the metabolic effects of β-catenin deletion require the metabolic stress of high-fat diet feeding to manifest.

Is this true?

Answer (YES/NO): NO